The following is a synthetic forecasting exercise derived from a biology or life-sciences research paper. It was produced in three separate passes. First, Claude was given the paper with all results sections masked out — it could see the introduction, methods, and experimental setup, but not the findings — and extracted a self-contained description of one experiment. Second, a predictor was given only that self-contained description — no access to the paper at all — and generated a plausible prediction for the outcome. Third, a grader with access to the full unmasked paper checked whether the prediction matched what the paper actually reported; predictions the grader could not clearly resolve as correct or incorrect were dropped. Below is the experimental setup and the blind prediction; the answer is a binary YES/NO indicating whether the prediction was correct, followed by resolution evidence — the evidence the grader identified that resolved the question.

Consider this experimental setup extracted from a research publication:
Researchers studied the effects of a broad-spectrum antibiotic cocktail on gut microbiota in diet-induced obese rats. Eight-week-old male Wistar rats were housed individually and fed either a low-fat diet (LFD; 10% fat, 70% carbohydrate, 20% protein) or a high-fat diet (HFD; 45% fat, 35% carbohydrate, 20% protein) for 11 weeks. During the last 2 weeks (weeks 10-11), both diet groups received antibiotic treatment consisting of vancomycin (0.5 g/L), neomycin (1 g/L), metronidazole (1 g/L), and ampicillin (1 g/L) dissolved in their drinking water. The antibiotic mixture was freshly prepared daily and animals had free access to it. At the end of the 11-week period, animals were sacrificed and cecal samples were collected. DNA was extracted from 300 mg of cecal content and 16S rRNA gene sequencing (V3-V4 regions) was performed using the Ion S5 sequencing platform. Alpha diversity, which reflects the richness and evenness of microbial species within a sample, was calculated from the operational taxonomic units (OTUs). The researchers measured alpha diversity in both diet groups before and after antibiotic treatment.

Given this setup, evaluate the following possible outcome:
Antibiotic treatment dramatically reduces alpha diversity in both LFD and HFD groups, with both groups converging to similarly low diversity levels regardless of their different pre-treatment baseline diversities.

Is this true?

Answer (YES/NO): NO